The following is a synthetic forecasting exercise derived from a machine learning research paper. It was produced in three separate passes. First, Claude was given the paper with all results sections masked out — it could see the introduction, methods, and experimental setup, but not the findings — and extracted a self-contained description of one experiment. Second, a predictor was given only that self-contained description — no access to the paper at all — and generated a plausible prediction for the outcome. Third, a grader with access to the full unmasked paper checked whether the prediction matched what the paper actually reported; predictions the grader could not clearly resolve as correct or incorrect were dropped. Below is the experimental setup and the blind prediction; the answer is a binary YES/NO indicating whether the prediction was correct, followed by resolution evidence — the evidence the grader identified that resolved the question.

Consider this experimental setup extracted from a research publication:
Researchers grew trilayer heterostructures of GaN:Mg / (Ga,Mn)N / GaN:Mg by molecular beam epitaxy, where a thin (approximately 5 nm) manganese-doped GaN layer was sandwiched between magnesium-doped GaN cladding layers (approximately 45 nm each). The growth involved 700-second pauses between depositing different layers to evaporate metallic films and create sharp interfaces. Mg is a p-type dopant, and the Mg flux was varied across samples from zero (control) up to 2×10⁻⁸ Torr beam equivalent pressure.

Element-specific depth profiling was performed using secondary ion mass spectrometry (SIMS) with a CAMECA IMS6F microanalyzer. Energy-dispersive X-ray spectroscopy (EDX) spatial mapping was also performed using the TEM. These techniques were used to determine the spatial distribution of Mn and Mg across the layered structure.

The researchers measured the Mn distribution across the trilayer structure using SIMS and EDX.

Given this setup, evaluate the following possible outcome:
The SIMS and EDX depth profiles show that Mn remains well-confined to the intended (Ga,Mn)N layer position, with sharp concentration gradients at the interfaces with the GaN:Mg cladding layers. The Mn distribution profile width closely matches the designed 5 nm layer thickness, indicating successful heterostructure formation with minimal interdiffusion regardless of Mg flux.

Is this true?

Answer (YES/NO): NO